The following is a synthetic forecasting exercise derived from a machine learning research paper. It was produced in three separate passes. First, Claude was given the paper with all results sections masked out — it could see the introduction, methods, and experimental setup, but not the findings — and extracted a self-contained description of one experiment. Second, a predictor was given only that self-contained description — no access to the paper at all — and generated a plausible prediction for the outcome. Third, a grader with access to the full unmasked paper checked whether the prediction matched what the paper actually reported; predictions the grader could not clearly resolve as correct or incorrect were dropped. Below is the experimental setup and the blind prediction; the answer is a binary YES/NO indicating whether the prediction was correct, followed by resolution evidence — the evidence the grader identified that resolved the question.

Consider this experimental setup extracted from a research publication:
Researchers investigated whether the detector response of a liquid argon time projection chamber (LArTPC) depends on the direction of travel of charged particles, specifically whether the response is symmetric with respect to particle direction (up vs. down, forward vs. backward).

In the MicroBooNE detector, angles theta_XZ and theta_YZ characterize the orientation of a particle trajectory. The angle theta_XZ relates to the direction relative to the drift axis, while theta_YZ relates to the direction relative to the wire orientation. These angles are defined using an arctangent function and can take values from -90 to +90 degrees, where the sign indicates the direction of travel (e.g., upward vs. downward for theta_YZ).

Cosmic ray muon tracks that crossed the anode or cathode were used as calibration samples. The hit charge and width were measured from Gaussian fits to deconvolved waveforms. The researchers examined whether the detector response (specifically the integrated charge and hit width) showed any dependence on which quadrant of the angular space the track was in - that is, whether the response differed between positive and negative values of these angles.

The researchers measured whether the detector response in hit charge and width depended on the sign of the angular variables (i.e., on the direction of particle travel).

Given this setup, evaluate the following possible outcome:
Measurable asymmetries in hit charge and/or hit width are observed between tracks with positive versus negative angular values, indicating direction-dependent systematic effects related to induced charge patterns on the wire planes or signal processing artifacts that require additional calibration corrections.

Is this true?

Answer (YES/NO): NO